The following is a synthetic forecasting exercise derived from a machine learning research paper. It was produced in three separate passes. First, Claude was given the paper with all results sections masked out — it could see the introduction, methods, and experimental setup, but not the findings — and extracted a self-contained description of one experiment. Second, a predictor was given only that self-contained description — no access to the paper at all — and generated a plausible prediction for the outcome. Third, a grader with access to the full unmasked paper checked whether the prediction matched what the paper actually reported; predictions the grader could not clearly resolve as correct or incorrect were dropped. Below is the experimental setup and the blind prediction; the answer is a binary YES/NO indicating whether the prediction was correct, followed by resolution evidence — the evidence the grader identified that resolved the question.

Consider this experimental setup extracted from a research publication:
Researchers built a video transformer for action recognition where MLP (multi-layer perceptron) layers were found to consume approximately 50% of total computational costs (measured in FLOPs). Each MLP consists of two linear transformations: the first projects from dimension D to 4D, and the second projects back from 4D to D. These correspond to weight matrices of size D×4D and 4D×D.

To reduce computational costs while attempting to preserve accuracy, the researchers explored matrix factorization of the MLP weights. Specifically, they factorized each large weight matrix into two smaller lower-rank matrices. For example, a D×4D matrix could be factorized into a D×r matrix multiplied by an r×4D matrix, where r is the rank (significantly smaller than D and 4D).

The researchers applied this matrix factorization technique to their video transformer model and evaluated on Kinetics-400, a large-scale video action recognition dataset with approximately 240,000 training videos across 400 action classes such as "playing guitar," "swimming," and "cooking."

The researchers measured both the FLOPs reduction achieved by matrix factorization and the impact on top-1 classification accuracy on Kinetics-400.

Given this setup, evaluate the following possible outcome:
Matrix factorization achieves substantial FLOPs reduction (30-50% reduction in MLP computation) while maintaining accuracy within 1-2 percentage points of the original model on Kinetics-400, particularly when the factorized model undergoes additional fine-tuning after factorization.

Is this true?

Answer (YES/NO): NO